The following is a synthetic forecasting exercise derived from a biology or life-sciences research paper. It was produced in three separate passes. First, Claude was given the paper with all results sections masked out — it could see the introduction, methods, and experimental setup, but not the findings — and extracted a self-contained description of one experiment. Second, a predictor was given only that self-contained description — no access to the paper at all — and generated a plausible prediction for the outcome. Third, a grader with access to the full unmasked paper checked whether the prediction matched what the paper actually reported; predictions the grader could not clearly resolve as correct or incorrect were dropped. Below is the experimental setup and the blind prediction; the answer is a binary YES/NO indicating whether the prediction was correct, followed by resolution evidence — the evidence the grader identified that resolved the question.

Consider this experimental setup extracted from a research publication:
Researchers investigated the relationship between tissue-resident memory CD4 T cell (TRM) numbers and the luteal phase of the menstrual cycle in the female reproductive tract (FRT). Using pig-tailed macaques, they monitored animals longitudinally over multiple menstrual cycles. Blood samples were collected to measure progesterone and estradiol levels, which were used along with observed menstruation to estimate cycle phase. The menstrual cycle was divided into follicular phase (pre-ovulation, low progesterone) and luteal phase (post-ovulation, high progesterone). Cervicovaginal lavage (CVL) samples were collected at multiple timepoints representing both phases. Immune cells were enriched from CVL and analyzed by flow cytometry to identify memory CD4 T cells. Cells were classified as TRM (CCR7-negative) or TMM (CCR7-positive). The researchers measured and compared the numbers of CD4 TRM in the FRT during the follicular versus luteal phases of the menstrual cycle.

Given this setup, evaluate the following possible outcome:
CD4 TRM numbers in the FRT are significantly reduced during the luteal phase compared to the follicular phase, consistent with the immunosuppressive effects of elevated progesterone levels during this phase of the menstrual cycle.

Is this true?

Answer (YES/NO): NO